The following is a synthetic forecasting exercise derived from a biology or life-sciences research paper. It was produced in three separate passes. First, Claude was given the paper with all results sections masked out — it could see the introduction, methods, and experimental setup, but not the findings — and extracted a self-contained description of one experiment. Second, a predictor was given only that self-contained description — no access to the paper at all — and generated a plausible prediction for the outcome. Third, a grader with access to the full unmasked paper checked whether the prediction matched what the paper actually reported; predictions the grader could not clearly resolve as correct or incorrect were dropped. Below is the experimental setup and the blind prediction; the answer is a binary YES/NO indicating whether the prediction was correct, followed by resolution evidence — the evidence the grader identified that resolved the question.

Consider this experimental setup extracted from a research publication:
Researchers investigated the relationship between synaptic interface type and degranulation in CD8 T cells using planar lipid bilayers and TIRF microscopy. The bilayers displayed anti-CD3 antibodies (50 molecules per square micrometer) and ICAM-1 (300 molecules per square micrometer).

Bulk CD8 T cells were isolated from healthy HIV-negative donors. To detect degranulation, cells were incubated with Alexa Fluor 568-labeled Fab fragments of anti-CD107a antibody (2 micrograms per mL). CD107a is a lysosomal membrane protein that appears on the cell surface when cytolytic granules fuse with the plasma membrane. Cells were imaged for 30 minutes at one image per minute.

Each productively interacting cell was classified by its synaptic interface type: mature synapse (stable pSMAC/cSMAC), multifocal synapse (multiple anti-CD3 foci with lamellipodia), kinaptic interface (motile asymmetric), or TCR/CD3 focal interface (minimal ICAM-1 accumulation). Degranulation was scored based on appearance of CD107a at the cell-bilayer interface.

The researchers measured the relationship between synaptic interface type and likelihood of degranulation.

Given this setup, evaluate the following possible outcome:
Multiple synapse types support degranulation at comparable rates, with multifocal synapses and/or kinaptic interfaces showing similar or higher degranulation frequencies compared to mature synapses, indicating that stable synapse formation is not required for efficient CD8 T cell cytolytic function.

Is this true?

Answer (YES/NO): NO